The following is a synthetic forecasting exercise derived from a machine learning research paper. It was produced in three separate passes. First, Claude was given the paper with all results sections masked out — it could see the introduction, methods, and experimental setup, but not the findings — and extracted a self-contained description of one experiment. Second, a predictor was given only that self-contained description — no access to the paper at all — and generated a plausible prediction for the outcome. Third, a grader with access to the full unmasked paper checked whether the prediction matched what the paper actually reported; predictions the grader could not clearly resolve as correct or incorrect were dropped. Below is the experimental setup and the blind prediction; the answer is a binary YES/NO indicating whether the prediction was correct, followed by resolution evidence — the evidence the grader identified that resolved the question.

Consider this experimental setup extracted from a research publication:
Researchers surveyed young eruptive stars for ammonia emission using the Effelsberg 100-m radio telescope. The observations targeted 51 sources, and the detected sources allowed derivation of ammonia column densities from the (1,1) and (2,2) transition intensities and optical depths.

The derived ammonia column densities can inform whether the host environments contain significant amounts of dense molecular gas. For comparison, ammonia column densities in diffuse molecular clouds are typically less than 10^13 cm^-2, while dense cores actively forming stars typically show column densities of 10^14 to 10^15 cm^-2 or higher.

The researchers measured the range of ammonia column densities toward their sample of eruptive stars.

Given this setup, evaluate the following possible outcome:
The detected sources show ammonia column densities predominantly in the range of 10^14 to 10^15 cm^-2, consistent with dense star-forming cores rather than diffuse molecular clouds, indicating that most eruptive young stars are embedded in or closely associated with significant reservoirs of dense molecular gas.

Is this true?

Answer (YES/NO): NO